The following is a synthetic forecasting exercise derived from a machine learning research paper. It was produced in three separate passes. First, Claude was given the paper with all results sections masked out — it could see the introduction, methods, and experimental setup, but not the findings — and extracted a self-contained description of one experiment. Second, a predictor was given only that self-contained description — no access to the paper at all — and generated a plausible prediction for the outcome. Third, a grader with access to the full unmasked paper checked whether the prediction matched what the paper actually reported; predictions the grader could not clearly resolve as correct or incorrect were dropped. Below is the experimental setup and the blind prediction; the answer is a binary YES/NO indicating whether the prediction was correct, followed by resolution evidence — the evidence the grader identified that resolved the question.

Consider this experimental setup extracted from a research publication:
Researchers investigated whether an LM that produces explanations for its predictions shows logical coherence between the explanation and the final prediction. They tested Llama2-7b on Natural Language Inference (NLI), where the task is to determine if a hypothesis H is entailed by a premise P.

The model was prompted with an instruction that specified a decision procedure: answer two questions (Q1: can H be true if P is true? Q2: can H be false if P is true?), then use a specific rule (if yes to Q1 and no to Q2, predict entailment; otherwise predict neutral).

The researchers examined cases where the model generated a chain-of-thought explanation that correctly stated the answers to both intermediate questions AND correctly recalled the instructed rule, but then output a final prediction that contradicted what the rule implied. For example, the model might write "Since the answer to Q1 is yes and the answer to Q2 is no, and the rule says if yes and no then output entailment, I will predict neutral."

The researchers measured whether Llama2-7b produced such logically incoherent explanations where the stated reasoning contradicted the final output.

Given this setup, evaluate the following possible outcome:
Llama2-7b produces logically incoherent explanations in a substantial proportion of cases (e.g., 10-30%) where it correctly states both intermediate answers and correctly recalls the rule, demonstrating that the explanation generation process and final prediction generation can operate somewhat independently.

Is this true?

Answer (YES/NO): YES